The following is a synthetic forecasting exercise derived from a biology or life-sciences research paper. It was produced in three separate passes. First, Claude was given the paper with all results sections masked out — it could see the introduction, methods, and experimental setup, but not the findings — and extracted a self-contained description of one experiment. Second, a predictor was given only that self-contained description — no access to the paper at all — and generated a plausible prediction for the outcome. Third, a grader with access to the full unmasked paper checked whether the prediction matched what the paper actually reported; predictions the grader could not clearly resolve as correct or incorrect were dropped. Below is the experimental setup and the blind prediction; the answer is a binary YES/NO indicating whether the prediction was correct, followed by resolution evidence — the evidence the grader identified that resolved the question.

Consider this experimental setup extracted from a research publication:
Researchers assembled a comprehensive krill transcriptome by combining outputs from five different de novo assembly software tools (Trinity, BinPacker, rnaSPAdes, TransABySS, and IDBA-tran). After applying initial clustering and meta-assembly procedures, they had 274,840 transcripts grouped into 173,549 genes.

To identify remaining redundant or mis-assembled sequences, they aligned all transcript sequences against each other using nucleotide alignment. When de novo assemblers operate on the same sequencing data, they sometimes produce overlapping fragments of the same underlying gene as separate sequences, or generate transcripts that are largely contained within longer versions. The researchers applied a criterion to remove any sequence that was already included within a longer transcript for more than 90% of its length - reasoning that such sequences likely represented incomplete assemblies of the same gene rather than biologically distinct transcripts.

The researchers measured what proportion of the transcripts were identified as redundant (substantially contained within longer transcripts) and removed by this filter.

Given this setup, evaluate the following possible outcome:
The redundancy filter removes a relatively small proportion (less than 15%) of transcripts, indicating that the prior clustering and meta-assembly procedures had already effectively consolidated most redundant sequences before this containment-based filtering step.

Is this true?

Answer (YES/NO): NO